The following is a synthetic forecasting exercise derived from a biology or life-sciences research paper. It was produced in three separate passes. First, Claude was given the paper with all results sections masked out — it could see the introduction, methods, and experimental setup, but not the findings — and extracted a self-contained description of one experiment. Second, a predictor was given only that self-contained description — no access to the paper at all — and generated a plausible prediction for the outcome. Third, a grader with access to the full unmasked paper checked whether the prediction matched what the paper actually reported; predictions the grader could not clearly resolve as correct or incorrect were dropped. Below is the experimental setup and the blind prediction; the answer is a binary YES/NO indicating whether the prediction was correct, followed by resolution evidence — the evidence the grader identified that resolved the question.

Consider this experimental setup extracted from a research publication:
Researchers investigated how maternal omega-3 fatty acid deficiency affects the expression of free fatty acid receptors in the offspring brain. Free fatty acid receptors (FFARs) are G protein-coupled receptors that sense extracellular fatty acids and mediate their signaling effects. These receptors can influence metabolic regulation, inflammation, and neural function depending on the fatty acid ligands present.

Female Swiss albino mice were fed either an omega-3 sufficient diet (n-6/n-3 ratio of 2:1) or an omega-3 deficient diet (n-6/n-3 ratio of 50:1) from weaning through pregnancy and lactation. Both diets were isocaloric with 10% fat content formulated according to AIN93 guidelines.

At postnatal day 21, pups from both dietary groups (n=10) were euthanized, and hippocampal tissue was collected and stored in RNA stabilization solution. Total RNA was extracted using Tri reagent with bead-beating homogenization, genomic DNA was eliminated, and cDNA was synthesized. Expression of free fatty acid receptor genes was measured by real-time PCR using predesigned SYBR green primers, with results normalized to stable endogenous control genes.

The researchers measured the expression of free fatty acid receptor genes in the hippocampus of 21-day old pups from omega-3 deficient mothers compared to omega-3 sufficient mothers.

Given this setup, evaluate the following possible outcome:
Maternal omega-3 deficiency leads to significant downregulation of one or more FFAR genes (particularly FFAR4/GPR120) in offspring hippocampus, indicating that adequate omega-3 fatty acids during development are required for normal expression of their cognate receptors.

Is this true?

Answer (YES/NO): NO